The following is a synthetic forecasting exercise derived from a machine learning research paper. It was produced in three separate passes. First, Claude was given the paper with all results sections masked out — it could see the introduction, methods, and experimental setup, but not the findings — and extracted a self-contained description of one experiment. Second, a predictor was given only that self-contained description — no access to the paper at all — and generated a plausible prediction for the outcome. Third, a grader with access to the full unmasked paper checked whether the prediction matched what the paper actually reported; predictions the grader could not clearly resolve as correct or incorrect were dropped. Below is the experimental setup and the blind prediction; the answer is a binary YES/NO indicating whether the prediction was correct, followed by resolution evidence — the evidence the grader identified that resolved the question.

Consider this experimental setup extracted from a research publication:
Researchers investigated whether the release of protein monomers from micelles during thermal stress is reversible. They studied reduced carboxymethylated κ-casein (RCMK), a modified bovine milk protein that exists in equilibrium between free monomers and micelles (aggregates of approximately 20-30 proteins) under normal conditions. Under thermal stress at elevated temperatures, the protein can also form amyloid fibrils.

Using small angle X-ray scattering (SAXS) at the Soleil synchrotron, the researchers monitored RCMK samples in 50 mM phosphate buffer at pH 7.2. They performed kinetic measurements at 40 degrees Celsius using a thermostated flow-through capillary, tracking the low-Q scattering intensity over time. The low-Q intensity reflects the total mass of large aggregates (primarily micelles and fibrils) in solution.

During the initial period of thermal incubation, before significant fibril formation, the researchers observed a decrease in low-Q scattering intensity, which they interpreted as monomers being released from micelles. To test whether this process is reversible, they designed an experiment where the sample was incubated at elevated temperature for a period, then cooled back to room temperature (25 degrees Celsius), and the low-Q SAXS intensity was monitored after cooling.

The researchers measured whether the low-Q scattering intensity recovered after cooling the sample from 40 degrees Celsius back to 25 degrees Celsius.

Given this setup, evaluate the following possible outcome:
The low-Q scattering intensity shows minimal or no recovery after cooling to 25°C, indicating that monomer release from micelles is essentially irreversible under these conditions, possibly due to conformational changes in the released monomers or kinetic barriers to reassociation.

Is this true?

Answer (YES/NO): NO